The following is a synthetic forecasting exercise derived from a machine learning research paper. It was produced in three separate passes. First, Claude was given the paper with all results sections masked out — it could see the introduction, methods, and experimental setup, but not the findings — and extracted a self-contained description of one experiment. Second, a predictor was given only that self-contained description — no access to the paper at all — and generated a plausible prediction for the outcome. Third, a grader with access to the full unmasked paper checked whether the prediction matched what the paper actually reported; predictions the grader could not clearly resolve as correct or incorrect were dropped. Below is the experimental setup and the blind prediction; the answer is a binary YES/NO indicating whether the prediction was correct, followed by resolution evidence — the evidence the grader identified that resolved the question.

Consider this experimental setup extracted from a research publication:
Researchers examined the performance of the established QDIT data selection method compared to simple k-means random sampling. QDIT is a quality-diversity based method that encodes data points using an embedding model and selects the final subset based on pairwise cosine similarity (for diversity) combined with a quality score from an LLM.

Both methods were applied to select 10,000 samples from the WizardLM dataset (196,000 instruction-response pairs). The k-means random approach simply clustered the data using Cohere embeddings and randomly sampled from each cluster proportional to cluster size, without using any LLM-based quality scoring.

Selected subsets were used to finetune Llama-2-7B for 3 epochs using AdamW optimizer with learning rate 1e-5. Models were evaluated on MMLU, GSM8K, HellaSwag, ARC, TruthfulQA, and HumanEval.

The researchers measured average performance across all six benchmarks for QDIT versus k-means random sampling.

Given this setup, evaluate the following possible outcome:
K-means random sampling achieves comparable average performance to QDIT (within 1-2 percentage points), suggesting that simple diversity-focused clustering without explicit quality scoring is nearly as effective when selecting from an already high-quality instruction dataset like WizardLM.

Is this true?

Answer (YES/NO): YES